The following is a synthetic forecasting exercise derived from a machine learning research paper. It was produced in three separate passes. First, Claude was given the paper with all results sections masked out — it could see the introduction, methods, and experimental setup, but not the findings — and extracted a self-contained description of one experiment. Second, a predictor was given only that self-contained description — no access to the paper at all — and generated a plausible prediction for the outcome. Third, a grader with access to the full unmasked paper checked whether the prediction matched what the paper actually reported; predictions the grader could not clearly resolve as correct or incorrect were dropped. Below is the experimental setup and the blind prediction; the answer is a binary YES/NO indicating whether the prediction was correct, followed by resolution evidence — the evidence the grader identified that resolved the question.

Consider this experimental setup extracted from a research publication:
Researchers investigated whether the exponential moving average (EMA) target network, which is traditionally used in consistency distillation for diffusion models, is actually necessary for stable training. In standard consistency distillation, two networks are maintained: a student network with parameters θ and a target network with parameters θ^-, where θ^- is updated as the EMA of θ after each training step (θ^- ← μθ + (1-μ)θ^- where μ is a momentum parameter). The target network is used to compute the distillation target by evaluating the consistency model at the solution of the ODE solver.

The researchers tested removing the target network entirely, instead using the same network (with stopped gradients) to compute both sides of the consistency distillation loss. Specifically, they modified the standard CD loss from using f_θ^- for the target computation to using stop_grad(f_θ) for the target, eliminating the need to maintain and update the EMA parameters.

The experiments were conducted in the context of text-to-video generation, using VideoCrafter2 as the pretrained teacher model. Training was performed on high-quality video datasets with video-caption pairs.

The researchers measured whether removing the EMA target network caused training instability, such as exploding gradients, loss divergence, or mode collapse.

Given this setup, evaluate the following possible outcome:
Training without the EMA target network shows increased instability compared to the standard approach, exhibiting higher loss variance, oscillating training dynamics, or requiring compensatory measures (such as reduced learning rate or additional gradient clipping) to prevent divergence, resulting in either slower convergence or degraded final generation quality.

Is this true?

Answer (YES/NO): NO